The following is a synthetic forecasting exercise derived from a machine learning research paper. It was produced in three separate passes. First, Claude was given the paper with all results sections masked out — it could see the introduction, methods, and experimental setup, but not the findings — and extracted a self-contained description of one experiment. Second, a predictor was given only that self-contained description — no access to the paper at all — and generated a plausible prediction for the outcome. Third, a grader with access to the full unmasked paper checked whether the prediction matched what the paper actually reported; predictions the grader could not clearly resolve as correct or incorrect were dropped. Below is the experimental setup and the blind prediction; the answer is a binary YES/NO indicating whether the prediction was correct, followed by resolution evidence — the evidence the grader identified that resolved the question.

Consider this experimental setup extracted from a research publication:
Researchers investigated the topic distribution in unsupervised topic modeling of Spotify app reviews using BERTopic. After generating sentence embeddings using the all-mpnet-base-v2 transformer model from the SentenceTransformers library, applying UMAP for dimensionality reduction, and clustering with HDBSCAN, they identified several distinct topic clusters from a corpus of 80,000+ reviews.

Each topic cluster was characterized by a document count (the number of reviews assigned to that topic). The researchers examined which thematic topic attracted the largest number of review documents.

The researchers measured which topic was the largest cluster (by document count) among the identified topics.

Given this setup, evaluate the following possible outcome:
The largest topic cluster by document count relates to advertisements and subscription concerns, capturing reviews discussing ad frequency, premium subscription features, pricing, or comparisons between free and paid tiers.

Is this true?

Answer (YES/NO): NO